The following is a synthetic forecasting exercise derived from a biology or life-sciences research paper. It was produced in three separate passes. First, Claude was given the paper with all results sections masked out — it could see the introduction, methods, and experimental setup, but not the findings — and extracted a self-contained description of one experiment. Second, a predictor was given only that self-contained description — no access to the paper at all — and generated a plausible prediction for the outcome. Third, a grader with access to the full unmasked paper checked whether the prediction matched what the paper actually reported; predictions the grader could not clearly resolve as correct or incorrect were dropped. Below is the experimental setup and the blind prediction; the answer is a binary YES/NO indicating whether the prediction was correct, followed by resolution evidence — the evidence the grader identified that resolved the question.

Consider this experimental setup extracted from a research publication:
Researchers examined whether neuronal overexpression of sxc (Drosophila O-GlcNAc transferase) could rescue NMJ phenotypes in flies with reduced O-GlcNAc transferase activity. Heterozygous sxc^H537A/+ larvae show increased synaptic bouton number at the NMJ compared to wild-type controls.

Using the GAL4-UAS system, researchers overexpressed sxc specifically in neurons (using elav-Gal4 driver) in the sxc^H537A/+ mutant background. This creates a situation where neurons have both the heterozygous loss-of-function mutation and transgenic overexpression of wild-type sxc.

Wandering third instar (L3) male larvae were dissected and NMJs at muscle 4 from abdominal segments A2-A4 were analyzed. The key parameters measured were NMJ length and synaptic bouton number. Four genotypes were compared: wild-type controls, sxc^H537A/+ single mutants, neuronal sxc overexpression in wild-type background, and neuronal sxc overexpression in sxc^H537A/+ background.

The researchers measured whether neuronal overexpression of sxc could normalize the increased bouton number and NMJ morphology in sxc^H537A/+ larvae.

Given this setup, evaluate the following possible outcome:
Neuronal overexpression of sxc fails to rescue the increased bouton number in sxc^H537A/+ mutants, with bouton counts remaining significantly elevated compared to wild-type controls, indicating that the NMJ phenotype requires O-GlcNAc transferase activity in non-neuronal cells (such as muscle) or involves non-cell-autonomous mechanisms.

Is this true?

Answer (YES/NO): NO